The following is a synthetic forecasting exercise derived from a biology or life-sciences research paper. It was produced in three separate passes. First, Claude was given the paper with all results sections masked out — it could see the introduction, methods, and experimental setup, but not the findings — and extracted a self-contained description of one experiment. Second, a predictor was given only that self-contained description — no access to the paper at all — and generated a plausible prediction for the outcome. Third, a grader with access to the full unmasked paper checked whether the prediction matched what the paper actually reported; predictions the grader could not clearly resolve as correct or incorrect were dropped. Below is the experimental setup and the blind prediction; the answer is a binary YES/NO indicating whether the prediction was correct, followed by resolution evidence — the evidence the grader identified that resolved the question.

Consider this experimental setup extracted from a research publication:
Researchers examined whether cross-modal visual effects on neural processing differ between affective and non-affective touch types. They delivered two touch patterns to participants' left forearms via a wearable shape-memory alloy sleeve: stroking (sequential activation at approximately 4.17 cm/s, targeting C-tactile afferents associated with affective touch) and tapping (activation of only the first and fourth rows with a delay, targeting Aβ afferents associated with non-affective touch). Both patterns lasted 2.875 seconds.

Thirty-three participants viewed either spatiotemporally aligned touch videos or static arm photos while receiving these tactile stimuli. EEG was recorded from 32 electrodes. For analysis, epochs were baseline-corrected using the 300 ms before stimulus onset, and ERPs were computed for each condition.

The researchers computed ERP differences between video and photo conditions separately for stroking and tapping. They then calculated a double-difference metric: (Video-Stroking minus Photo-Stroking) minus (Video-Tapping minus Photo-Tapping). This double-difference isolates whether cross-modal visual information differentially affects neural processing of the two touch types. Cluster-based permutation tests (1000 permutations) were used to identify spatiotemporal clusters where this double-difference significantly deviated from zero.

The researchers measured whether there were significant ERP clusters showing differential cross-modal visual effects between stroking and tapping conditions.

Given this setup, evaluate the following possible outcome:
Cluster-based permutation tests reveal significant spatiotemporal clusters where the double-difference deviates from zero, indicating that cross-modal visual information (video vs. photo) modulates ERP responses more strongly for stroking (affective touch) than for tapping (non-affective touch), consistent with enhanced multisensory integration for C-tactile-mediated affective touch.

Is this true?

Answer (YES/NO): NO